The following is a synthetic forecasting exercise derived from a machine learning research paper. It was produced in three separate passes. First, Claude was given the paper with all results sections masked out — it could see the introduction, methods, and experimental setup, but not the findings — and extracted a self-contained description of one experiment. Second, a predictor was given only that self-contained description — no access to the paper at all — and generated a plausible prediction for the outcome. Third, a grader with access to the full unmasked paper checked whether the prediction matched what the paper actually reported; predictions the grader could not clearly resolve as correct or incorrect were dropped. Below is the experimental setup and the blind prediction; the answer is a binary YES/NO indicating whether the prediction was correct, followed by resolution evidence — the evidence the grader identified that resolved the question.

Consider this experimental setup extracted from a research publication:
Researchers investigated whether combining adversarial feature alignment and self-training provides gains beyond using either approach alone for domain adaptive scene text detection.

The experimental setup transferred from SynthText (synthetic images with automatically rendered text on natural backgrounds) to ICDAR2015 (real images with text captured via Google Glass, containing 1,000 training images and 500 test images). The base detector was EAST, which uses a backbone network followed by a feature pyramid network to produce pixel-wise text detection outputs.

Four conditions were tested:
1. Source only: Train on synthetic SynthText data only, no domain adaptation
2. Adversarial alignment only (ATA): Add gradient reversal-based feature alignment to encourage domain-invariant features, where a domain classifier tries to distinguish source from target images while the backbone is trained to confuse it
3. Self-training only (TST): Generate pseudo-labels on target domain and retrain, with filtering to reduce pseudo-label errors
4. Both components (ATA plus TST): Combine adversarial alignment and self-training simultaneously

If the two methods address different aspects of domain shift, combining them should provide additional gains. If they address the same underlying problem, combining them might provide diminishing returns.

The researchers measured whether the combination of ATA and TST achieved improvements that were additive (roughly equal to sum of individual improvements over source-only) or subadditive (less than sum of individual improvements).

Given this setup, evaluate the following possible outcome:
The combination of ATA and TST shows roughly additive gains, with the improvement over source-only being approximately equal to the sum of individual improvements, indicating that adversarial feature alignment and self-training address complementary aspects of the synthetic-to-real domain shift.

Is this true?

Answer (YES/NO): YES